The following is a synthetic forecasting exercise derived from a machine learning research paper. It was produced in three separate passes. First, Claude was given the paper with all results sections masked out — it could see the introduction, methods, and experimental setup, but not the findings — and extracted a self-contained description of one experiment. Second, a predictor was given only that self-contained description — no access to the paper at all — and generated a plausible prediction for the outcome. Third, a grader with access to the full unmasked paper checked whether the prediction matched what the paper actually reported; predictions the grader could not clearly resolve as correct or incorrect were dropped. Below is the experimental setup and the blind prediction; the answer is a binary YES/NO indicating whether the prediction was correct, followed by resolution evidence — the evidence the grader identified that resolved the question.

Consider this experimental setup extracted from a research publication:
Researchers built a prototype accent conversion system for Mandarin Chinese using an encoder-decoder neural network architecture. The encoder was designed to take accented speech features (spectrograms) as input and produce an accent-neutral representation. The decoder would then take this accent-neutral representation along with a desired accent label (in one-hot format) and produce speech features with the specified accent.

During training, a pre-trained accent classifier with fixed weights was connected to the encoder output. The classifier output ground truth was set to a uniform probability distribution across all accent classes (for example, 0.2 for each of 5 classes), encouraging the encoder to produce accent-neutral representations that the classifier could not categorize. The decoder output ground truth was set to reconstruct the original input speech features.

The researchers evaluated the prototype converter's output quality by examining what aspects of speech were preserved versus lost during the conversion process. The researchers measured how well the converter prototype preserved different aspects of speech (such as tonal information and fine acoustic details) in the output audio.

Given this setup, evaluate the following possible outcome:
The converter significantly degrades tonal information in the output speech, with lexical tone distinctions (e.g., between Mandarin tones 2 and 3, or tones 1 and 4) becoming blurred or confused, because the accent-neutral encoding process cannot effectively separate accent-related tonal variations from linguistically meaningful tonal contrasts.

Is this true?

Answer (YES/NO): NO